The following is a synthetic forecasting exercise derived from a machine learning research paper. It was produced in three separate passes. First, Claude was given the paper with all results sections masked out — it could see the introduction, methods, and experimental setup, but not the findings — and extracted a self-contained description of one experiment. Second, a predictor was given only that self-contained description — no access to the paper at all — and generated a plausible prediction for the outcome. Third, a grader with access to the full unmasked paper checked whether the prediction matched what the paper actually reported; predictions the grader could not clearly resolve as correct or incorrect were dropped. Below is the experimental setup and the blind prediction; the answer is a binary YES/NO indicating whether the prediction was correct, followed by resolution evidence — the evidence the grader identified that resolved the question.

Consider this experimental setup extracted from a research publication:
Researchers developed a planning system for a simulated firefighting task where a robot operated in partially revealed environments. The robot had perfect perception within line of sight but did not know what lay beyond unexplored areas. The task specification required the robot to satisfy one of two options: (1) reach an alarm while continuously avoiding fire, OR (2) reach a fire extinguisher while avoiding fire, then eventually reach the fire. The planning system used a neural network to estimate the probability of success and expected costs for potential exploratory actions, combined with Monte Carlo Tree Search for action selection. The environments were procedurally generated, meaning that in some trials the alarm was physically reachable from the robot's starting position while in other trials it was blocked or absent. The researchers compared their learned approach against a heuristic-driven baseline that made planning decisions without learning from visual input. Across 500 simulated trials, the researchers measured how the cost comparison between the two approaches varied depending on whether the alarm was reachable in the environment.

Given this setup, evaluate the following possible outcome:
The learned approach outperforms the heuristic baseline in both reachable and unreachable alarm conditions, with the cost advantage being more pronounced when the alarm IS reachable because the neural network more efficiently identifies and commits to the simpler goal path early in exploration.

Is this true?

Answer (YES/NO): NO